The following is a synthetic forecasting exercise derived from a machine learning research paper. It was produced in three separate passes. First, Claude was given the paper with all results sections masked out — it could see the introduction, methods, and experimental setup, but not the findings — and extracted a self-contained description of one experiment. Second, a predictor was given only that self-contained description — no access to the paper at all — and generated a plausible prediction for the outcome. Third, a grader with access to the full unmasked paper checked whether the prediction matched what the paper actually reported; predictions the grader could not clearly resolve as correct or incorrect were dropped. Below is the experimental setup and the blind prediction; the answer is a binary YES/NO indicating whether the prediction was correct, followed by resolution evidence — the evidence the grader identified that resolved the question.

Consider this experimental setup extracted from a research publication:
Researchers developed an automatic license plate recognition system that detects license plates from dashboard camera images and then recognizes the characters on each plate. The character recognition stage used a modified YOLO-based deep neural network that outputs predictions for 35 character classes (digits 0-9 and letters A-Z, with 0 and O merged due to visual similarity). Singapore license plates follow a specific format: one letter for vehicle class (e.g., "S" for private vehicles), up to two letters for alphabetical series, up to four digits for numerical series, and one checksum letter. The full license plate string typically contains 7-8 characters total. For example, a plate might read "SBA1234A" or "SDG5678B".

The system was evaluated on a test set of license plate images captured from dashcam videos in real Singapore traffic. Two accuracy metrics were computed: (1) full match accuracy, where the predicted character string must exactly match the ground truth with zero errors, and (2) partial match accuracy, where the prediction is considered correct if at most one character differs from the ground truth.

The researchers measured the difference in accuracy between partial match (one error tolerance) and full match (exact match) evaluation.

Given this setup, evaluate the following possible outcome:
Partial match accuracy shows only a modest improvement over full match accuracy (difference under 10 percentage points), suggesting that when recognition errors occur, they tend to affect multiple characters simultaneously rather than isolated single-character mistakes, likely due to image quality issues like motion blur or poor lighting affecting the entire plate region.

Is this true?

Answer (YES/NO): NO